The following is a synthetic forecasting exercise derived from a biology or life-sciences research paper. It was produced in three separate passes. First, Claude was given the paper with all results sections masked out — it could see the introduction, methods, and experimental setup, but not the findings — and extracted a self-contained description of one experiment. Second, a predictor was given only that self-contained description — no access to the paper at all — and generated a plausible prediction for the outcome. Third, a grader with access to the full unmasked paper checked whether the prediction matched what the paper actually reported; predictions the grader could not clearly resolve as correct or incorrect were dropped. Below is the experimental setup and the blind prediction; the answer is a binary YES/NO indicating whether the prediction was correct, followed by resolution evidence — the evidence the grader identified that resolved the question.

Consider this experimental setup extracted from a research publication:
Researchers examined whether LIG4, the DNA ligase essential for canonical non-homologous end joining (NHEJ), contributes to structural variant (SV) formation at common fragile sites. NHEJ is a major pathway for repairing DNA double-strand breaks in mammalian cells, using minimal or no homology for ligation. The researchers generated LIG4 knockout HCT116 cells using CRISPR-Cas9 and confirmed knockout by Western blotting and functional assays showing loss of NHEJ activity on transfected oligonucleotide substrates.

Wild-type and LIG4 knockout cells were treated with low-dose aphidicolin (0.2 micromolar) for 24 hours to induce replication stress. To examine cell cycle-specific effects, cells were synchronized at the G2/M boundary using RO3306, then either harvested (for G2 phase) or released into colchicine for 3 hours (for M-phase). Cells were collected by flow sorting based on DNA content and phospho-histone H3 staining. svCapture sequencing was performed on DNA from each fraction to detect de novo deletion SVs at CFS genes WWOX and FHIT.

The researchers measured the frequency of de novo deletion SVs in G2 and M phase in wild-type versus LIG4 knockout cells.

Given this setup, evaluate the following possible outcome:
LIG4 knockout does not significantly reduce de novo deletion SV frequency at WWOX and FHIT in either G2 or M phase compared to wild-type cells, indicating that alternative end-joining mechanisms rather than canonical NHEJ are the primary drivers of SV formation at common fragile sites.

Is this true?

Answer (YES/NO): YES